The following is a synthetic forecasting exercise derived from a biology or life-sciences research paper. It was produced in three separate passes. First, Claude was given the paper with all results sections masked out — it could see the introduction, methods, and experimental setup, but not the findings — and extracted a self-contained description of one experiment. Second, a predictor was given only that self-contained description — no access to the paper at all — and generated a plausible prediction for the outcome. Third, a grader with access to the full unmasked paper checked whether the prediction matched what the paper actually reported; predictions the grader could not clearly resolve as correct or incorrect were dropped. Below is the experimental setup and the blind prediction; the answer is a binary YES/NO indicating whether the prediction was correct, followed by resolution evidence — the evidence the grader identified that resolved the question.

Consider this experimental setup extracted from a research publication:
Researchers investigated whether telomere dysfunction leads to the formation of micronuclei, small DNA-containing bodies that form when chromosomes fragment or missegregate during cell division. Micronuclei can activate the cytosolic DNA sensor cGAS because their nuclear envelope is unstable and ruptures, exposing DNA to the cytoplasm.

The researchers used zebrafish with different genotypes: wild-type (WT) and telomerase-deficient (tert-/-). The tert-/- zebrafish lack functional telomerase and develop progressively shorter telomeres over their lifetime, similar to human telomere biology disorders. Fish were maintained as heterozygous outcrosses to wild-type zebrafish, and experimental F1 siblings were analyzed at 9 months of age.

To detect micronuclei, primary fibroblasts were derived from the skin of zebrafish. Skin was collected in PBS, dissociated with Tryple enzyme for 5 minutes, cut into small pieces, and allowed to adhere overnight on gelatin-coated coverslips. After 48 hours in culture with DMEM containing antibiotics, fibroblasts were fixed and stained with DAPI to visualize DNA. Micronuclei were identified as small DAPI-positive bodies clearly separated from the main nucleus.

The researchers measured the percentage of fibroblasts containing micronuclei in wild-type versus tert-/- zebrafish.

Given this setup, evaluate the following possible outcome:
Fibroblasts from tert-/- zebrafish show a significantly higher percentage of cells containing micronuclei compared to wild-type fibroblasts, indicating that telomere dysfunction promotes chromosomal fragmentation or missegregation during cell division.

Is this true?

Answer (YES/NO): YES